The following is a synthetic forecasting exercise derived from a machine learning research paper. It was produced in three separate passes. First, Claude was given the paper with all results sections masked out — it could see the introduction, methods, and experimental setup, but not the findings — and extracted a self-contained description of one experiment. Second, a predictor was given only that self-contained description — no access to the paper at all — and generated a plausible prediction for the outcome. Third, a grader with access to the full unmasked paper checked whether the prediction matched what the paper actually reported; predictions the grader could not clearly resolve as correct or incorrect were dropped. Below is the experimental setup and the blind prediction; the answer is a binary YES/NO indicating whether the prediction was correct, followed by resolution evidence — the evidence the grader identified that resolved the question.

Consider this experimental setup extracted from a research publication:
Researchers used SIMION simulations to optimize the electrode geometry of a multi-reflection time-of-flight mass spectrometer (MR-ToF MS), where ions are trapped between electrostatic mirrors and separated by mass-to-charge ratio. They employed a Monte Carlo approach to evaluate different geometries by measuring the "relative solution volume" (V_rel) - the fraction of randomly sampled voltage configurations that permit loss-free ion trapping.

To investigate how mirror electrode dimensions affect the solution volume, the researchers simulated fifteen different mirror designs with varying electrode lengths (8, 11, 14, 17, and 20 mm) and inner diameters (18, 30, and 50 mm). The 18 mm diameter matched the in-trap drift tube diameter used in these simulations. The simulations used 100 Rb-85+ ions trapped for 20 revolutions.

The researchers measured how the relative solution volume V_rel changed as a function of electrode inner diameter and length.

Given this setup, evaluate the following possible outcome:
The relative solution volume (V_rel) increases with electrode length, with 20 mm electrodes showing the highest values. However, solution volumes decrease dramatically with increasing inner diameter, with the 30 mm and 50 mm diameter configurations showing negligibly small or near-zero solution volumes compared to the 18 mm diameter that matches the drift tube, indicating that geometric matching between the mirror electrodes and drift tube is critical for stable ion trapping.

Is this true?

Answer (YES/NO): NO